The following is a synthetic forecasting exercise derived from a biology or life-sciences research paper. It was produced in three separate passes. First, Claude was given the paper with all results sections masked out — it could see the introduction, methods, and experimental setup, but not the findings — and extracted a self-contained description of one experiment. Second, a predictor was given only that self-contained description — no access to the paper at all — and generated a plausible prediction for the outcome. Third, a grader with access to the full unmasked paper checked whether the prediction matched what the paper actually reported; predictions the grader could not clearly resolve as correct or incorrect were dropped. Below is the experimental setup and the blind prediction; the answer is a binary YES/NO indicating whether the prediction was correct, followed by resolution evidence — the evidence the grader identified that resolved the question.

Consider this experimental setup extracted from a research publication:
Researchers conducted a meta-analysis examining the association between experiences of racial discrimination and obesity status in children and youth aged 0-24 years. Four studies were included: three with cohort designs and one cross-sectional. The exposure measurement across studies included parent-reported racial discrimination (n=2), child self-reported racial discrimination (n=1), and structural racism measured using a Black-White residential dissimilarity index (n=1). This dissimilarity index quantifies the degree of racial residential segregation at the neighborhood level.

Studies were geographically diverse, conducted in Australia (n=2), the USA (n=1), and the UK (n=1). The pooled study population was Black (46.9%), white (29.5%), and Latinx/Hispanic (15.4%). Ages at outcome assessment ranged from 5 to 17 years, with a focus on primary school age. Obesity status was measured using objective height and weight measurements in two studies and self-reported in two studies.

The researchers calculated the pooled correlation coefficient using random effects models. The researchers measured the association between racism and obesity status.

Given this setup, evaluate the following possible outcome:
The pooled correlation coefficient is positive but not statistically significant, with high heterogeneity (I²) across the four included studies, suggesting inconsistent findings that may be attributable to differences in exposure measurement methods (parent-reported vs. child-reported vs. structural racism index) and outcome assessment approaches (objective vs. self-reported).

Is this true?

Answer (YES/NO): NO